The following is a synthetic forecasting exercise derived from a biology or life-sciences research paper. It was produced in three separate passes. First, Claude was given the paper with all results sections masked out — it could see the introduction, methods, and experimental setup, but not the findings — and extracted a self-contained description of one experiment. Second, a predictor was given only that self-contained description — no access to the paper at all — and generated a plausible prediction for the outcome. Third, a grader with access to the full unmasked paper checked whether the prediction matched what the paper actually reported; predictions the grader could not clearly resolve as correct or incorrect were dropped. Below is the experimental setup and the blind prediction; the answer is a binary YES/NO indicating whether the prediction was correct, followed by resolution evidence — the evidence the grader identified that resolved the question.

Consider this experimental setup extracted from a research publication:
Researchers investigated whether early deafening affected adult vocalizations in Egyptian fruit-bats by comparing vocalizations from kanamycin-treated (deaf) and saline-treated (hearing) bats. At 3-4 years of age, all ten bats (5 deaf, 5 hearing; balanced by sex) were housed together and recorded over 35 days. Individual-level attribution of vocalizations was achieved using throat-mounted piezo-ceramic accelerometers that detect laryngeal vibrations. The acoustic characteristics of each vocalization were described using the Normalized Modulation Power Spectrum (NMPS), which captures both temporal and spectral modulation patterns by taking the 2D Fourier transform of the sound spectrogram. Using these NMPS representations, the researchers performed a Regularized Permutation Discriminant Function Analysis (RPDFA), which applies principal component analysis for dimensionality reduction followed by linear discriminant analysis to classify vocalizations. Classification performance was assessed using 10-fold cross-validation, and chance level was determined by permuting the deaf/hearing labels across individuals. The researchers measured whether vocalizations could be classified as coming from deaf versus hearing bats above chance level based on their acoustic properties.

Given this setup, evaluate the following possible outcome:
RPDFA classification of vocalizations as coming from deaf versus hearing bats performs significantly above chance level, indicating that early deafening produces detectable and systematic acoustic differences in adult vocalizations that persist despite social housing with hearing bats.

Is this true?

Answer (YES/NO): NO